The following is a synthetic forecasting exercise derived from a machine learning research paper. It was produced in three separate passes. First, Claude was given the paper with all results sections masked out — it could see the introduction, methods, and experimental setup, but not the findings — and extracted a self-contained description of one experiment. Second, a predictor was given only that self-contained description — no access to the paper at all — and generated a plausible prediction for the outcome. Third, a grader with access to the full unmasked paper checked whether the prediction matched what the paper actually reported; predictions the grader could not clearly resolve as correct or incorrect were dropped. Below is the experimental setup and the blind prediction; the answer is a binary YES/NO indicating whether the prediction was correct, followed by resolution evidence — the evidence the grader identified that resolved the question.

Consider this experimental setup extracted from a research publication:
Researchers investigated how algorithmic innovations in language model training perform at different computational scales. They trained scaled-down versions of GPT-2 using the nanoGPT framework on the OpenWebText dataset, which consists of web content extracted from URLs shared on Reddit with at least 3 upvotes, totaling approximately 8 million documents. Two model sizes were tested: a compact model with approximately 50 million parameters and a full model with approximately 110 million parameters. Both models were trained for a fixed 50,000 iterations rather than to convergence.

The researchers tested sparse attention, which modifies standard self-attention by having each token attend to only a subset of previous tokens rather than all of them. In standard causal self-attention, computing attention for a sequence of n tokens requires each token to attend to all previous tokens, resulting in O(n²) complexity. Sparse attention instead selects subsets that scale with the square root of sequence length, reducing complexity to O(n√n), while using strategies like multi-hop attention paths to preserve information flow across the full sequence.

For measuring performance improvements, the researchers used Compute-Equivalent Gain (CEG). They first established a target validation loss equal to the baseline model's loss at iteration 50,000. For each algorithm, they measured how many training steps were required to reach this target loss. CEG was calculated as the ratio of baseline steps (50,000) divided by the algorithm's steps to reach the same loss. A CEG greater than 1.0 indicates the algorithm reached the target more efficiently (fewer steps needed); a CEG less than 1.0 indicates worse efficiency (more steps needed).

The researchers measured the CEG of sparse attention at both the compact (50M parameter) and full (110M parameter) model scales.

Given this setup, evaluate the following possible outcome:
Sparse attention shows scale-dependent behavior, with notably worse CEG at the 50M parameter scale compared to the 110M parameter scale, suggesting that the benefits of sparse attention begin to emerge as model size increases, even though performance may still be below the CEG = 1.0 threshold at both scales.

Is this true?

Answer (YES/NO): YES